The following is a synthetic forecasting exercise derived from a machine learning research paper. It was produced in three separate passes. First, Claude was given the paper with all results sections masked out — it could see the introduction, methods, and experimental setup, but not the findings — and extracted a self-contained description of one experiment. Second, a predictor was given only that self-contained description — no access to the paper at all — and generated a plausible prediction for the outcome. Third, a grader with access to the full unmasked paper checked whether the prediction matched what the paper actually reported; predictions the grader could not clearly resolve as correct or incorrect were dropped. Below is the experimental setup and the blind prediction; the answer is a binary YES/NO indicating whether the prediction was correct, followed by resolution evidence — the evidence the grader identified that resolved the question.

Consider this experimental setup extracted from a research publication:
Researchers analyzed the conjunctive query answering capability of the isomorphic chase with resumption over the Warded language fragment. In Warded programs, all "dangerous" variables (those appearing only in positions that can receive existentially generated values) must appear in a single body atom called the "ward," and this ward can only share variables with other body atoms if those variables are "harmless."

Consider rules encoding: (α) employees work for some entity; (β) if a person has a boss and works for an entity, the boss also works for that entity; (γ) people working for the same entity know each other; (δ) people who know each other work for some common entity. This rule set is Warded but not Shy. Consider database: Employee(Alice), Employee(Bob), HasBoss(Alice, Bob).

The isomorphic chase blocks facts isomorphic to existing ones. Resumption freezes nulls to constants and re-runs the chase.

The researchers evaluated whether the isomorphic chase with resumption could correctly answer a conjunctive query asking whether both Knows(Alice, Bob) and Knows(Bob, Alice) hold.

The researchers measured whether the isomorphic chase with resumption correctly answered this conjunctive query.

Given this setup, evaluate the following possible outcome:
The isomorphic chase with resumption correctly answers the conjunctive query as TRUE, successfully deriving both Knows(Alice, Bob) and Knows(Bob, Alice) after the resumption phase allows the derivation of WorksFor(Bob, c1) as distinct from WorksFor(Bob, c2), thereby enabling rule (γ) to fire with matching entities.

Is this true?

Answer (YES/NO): NO